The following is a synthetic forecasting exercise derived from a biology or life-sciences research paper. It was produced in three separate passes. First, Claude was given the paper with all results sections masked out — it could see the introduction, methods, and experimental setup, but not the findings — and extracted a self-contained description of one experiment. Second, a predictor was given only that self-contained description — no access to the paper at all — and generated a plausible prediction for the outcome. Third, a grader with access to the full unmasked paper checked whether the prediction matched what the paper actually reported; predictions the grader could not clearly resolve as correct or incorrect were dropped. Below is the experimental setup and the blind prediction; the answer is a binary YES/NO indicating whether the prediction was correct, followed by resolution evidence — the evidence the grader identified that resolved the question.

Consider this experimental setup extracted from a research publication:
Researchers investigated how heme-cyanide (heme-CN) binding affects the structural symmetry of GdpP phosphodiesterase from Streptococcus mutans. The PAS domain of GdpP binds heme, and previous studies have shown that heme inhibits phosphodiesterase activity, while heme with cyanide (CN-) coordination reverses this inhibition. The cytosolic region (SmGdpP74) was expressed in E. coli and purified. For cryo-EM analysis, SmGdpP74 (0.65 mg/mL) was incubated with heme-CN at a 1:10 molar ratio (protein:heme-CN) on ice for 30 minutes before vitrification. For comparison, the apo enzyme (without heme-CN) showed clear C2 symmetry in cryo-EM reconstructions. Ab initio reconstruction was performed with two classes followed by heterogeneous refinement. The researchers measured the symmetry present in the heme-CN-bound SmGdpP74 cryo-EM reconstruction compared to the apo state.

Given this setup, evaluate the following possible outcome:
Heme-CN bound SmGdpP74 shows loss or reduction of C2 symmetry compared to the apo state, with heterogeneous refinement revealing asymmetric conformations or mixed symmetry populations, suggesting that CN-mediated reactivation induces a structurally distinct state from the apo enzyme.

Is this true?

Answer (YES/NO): NO